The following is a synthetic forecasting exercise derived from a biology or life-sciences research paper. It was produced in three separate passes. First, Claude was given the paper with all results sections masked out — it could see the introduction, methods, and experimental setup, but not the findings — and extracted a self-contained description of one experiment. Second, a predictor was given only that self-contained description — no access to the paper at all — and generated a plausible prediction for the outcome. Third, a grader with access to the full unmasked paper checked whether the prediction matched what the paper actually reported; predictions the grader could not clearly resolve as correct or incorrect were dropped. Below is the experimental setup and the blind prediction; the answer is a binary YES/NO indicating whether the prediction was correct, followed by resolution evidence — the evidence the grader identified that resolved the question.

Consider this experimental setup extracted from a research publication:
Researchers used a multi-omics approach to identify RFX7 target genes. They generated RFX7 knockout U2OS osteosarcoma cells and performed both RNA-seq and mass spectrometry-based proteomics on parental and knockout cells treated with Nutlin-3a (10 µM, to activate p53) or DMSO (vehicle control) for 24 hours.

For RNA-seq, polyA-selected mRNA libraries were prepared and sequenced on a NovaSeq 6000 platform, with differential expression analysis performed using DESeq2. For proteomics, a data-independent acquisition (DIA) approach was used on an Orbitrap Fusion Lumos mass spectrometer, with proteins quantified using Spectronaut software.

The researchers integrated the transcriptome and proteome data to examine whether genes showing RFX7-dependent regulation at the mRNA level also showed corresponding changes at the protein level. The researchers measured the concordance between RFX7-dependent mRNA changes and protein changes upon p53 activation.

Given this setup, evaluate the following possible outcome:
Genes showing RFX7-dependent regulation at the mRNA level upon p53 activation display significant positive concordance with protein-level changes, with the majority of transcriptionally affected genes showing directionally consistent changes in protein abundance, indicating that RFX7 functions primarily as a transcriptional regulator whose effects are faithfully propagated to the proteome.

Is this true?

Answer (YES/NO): YES